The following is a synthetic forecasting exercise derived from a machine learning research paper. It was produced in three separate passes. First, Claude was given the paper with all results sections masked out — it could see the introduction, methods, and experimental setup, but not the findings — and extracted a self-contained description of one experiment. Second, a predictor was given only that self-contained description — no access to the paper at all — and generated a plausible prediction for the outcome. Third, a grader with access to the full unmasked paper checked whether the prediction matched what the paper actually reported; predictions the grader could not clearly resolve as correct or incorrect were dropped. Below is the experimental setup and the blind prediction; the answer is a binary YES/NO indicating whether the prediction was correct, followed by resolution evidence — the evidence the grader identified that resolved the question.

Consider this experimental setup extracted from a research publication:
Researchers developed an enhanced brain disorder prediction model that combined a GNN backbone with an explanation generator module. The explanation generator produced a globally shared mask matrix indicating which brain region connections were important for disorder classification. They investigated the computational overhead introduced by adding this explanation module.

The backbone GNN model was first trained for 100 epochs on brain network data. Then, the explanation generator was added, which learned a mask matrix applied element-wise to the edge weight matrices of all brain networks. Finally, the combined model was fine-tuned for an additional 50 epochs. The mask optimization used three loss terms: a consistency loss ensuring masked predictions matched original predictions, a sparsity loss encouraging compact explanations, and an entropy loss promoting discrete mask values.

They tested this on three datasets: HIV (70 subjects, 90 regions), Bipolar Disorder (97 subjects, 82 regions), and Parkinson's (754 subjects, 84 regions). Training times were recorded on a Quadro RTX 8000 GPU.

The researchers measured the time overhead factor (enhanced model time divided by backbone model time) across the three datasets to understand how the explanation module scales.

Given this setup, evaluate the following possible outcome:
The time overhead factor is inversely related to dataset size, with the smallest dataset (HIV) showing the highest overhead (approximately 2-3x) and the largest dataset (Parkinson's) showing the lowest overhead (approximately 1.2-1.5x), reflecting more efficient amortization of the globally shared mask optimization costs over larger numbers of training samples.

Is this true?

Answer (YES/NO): NO